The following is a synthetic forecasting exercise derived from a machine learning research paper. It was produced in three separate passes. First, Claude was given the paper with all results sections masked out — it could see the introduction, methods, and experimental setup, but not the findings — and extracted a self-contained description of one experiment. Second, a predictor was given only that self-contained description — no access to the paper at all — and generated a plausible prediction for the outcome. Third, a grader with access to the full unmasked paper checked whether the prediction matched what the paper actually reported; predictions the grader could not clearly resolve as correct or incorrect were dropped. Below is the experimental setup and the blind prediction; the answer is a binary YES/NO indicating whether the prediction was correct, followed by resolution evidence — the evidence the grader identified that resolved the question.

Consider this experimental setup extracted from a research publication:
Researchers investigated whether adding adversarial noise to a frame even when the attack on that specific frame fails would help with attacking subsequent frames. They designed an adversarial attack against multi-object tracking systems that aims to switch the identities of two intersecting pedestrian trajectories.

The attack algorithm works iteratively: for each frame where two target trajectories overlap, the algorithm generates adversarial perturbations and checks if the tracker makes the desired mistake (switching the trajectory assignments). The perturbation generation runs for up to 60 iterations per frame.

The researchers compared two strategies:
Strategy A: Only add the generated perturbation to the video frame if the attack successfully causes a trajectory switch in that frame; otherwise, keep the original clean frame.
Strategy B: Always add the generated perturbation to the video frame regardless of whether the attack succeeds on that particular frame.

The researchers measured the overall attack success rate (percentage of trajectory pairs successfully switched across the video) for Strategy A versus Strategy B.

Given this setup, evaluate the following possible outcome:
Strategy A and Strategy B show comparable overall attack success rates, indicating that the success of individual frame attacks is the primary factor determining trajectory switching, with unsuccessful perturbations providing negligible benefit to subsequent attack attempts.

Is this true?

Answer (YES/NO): NO